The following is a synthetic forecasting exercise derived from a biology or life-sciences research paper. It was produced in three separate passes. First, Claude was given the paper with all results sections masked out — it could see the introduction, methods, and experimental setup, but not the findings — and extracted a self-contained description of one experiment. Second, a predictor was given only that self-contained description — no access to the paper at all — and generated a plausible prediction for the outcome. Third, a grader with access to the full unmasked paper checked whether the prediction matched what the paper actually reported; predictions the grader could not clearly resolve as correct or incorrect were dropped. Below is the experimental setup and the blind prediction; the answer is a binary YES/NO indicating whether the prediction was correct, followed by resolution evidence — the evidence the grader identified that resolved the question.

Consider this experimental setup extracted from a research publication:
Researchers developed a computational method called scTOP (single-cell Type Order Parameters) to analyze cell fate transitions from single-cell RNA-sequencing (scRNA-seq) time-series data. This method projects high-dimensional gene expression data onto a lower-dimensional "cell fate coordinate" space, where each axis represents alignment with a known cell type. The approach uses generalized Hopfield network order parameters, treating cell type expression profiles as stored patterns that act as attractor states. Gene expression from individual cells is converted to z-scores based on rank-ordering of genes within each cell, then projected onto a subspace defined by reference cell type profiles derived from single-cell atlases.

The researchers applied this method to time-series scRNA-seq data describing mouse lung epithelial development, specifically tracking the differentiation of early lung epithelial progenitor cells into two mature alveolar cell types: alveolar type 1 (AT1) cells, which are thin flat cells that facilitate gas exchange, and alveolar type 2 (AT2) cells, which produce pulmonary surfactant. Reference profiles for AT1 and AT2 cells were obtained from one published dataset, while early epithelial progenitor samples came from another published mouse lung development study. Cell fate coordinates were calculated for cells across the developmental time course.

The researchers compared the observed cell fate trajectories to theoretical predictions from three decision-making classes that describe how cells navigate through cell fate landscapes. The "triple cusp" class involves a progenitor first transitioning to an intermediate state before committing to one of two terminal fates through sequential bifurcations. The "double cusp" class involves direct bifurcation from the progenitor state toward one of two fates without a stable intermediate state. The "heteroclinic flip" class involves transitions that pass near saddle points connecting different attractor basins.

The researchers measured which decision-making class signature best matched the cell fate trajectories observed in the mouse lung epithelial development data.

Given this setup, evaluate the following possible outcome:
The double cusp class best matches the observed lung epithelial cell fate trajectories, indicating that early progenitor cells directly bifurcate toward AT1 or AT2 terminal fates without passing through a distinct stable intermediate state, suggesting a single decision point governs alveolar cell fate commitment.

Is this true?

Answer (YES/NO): NO